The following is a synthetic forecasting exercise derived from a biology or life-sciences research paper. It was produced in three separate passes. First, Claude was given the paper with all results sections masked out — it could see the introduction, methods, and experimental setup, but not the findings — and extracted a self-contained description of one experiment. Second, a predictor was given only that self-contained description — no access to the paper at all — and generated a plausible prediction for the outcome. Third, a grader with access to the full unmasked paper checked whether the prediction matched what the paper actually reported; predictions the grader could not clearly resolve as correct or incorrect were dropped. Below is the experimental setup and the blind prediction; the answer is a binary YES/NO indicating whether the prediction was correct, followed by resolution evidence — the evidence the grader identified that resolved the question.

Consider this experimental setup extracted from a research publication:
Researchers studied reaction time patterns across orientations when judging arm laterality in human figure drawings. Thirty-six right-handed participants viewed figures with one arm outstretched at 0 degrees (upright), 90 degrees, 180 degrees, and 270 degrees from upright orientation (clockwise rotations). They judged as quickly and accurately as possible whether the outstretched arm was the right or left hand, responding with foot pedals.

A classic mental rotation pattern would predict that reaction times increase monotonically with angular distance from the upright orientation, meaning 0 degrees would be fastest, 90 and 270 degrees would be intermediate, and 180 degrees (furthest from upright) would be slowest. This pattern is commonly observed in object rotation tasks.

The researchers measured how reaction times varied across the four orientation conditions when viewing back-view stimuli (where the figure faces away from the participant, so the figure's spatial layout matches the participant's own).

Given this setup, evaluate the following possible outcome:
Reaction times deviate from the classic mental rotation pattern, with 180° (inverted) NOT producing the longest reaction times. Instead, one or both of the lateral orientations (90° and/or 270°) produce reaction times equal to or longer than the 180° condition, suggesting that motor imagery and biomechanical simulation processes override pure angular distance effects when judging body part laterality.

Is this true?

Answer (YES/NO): NO